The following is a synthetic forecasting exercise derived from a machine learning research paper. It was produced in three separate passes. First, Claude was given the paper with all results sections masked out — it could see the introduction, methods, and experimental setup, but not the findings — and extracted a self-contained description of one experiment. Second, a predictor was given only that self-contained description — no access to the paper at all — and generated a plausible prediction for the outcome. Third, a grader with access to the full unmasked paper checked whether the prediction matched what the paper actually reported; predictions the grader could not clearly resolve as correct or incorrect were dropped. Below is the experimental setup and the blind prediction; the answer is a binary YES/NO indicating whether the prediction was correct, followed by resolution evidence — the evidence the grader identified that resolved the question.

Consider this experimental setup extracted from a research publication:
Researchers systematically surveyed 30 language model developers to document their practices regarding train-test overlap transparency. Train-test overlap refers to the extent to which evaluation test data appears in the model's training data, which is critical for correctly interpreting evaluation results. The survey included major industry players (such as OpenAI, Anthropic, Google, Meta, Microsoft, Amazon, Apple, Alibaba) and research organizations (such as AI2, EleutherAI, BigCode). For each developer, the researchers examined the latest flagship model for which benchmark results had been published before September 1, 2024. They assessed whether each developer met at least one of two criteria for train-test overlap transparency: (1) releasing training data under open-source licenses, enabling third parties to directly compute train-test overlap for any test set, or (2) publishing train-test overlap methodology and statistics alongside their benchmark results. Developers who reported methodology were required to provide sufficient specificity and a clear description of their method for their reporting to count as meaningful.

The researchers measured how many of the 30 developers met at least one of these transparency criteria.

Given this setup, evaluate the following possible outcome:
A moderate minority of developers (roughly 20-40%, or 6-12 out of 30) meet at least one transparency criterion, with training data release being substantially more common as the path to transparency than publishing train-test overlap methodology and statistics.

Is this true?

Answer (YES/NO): NO